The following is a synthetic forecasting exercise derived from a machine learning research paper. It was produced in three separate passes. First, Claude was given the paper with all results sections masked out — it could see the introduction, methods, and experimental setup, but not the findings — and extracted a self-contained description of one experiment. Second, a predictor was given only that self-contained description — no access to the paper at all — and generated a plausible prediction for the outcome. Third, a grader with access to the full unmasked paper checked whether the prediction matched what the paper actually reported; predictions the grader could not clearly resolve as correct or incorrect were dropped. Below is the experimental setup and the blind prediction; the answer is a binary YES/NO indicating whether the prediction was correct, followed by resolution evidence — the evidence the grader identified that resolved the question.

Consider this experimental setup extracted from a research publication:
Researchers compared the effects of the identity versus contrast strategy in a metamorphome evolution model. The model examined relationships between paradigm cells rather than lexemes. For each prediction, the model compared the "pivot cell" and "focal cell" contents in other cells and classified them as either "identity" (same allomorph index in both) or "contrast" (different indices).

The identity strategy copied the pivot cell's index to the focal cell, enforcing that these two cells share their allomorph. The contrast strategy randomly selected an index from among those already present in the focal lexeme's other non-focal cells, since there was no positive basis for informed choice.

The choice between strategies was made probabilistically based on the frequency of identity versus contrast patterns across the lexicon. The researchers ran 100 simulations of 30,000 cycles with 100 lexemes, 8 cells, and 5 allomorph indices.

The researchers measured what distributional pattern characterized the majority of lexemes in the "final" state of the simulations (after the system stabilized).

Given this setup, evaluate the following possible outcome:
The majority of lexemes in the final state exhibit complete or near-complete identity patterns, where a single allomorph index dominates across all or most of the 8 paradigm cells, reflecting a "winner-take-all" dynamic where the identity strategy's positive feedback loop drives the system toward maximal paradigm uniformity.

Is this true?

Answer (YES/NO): YES